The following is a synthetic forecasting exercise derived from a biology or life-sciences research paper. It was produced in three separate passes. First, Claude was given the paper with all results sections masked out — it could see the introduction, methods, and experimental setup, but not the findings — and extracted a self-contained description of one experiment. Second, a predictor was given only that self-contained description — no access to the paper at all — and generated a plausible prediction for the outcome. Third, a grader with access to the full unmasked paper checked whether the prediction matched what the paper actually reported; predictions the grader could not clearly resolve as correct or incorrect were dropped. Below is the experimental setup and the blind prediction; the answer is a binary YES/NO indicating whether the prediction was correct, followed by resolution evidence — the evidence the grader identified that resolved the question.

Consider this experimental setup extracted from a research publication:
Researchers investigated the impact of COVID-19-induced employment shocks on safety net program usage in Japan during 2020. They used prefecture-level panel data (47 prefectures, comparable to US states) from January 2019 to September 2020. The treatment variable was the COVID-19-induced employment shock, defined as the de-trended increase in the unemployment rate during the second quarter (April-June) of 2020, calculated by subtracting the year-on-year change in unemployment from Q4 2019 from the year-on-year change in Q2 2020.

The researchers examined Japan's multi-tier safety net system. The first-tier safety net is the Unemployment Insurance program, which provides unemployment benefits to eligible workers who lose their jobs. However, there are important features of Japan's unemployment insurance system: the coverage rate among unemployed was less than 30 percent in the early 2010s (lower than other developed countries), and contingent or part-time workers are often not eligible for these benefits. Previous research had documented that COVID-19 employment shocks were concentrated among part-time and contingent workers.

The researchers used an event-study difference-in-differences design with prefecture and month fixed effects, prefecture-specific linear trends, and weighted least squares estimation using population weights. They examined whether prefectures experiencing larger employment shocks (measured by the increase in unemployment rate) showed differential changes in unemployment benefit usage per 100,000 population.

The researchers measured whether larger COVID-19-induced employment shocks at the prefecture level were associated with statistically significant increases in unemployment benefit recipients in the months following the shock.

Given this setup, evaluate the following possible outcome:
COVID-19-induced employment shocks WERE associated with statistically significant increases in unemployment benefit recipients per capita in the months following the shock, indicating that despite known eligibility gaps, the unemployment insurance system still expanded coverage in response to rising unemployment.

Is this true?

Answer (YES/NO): NO